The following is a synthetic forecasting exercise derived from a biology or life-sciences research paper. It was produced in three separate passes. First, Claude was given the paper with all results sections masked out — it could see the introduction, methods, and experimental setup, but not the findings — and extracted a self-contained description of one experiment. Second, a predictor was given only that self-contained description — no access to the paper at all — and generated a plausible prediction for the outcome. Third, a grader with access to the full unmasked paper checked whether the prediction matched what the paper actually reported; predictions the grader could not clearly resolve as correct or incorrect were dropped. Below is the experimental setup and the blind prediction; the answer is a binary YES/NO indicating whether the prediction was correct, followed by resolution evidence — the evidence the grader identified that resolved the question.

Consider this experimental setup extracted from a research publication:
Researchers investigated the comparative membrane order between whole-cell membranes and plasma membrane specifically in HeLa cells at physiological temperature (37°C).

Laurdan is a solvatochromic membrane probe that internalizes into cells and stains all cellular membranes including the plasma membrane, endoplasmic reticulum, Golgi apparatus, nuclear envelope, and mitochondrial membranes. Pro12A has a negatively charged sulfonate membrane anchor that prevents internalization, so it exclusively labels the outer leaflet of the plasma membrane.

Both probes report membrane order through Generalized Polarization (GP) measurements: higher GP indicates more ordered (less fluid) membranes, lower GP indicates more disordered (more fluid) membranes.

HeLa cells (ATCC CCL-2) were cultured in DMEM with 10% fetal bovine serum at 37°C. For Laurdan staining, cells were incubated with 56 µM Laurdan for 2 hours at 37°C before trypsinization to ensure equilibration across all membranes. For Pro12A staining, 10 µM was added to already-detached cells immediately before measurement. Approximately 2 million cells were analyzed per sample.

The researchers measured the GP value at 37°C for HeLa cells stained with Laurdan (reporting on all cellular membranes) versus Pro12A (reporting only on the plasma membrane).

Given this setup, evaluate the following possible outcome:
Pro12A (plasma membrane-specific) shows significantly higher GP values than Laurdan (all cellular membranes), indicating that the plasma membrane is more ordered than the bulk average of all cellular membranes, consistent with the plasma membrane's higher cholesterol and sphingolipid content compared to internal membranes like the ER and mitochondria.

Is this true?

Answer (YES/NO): YES